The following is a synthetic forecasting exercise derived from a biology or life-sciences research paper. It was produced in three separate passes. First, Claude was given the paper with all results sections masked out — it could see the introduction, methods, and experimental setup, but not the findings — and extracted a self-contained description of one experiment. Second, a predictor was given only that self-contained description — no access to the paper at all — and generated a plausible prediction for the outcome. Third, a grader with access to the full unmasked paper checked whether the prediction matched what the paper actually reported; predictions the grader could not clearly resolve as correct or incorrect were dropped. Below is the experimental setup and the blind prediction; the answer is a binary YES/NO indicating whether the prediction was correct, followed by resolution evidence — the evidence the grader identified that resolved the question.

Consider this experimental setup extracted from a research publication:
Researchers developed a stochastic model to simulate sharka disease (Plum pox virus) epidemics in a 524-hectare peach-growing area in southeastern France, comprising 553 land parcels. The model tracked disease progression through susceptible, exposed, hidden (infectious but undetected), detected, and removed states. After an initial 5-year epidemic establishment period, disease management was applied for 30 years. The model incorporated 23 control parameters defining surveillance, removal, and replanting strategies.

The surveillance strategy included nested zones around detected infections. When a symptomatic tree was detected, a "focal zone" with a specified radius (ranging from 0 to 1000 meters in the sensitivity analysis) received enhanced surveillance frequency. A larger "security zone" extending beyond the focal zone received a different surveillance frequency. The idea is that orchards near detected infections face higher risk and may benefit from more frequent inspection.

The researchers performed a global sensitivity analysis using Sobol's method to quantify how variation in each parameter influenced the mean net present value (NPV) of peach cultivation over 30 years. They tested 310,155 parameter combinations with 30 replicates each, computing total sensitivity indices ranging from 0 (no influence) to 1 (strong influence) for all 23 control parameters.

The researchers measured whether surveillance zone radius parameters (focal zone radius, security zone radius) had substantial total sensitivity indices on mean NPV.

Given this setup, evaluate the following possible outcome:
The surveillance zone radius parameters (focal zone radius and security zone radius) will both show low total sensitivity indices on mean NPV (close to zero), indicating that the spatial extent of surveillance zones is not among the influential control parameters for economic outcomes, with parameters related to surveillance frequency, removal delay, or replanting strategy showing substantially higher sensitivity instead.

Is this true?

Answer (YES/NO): NO